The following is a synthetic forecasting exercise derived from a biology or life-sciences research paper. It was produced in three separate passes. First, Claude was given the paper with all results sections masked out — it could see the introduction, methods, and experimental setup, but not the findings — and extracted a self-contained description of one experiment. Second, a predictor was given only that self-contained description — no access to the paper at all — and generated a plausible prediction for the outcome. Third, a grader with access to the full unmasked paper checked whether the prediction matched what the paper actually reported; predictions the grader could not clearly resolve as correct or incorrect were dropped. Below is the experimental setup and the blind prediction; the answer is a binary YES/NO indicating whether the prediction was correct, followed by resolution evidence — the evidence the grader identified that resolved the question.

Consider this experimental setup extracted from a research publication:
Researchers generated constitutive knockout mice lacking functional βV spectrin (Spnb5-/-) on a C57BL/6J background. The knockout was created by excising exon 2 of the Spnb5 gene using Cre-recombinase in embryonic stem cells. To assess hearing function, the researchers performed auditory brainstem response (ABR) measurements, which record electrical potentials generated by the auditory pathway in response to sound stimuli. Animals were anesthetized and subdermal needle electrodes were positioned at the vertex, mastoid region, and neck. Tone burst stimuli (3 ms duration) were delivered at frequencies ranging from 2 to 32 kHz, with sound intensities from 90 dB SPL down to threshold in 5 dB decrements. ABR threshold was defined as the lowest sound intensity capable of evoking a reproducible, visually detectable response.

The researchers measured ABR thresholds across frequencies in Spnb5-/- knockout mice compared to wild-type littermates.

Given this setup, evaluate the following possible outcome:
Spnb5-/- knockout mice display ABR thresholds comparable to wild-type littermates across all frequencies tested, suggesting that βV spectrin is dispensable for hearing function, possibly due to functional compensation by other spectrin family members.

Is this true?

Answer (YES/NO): NO